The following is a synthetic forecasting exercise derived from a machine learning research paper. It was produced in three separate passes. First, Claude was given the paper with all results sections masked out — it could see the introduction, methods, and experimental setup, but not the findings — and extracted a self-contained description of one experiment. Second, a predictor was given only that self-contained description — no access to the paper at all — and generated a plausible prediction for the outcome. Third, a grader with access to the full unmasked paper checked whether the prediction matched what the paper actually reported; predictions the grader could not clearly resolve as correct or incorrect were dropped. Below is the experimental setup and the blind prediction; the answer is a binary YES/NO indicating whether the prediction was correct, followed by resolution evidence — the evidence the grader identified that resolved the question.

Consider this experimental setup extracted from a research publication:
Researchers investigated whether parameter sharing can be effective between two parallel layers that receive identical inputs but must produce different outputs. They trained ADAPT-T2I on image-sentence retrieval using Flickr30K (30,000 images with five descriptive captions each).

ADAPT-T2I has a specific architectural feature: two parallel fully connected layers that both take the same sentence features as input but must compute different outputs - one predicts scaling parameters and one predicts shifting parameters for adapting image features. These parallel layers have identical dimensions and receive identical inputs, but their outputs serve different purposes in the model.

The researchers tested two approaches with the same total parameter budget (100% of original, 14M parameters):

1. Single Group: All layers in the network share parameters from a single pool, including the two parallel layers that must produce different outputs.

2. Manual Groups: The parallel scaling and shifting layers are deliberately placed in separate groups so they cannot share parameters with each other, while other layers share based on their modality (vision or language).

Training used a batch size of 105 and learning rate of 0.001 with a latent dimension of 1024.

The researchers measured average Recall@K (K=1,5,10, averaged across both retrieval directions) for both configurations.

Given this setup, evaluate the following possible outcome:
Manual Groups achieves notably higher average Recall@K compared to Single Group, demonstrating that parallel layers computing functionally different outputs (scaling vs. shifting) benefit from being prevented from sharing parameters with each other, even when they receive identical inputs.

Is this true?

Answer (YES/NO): NO